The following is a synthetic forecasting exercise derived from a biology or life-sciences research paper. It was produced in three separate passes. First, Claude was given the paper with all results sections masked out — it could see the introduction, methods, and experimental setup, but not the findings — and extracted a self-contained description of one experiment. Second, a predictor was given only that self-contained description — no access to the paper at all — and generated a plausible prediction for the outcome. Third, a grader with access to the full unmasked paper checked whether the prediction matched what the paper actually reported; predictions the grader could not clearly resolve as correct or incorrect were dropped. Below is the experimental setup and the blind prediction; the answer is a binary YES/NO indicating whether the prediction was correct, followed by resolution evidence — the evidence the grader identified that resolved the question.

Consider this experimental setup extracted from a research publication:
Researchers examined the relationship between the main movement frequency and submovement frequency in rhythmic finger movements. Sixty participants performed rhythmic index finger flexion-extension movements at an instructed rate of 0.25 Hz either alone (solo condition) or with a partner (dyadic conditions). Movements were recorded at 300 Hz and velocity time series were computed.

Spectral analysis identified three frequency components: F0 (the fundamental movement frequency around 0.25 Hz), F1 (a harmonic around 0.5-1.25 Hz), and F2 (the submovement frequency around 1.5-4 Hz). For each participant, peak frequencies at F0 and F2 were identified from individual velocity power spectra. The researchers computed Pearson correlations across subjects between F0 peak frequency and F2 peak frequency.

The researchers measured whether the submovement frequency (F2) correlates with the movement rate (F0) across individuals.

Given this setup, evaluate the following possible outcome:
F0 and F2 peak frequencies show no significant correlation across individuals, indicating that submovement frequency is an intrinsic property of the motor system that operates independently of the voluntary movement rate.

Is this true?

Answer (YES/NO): YES